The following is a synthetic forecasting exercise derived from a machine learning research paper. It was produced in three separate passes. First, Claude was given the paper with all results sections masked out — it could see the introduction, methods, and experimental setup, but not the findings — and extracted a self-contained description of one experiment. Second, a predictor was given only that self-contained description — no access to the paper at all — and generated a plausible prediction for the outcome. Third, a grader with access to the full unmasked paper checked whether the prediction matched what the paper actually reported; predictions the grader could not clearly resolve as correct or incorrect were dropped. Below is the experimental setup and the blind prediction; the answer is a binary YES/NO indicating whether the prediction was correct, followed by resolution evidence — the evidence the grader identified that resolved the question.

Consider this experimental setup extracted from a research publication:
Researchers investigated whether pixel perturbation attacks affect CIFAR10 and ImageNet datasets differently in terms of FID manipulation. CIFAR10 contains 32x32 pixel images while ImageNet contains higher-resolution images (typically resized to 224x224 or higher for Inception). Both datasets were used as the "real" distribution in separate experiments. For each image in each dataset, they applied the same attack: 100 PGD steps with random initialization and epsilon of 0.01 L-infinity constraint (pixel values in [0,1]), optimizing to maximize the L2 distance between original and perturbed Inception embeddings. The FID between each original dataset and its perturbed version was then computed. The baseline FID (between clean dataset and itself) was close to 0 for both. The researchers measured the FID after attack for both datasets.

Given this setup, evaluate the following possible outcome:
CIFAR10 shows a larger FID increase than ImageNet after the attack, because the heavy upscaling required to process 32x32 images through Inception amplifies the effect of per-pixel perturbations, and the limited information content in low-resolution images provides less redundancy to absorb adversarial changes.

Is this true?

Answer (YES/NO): NO